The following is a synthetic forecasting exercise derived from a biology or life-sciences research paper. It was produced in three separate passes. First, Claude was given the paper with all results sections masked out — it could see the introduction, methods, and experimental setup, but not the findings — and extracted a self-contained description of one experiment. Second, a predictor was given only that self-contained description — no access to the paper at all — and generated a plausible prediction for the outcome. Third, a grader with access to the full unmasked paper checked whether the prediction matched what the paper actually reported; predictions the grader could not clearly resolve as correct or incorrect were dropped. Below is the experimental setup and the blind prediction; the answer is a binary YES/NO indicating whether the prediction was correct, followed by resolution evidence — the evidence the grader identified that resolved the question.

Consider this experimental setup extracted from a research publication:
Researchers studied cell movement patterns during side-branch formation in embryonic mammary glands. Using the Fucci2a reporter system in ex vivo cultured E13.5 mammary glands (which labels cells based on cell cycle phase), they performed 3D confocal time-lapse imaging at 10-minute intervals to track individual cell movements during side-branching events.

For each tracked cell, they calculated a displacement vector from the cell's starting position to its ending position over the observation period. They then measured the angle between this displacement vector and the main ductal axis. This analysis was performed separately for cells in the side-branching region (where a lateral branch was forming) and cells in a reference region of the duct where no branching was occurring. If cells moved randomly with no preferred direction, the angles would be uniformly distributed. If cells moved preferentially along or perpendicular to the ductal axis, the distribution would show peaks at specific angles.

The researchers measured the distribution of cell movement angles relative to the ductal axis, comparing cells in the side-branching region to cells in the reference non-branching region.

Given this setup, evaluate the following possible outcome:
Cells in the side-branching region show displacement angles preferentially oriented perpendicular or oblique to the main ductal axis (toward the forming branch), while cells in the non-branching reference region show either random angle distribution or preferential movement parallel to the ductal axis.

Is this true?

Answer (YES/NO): YES